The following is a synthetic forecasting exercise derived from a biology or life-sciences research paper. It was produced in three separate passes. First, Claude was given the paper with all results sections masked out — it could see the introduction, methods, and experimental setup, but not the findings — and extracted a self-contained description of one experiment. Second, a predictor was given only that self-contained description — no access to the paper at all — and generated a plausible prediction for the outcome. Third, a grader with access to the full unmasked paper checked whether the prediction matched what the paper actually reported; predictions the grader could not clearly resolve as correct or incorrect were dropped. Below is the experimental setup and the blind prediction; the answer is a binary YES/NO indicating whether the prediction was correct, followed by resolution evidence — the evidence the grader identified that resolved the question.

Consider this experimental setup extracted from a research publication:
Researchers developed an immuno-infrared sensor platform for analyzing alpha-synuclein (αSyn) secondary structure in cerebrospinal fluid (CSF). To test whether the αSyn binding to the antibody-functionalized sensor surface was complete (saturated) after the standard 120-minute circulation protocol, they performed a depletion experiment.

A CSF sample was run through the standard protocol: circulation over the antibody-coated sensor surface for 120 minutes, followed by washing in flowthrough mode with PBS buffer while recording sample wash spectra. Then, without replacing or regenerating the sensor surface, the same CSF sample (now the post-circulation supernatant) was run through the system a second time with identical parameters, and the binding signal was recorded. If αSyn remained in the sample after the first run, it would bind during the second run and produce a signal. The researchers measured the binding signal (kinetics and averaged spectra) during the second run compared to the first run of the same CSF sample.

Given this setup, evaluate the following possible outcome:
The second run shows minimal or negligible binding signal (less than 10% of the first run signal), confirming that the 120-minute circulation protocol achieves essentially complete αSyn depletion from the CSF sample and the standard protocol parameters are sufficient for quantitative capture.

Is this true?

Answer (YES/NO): YES